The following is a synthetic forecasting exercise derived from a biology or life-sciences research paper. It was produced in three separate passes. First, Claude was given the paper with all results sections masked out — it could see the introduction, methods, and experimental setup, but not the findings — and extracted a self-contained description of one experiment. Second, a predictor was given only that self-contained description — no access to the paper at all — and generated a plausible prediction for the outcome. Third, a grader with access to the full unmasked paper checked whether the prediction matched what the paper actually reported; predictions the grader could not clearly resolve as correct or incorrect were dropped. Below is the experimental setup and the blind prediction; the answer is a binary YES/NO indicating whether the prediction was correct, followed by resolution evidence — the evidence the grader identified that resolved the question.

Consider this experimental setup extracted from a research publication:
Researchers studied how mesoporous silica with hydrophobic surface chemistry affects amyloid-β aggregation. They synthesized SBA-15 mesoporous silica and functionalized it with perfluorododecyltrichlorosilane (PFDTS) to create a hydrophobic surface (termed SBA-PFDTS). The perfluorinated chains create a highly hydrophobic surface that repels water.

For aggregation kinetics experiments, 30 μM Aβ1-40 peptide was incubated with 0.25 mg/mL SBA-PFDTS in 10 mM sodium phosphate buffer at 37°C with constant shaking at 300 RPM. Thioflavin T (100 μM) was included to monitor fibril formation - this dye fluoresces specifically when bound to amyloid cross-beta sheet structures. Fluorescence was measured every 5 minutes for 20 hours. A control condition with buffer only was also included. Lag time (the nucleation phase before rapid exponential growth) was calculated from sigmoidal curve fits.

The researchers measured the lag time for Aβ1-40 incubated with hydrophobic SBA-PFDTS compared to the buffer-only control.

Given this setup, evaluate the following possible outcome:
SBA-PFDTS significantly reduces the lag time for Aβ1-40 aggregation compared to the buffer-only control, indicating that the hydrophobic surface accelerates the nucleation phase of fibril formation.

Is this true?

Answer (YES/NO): YES